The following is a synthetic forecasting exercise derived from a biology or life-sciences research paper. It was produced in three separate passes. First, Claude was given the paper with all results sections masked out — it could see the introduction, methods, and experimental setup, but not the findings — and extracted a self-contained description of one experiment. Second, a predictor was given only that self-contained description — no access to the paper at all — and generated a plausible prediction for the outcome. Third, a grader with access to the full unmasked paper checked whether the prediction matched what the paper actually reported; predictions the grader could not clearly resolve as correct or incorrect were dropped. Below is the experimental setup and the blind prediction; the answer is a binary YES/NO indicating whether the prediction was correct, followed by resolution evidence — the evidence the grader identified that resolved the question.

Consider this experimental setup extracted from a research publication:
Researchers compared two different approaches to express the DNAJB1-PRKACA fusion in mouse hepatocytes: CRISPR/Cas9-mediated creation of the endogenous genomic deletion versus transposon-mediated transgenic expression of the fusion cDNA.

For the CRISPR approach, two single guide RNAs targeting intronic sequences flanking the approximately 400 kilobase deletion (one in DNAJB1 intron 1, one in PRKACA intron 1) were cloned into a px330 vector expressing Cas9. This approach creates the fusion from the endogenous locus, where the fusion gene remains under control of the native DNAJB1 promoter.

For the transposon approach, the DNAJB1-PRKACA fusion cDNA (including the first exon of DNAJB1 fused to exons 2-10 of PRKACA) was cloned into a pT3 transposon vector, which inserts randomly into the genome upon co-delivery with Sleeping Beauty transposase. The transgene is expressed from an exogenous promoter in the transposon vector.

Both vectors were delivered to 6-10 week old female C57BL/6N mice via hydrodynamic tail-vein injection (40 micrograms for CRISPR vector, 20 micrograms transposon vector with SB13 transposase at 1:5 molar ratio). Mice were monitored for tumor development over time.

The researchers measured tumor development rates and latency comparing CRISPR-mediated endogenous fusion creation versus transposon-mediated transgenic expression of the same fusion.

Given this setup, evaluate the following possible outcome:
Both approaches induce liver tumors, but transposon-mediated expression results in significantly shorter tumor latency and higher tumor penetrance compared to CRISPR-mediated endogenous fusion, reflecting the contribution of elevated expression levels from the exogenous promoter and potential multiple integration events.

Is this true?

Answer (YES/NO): NO